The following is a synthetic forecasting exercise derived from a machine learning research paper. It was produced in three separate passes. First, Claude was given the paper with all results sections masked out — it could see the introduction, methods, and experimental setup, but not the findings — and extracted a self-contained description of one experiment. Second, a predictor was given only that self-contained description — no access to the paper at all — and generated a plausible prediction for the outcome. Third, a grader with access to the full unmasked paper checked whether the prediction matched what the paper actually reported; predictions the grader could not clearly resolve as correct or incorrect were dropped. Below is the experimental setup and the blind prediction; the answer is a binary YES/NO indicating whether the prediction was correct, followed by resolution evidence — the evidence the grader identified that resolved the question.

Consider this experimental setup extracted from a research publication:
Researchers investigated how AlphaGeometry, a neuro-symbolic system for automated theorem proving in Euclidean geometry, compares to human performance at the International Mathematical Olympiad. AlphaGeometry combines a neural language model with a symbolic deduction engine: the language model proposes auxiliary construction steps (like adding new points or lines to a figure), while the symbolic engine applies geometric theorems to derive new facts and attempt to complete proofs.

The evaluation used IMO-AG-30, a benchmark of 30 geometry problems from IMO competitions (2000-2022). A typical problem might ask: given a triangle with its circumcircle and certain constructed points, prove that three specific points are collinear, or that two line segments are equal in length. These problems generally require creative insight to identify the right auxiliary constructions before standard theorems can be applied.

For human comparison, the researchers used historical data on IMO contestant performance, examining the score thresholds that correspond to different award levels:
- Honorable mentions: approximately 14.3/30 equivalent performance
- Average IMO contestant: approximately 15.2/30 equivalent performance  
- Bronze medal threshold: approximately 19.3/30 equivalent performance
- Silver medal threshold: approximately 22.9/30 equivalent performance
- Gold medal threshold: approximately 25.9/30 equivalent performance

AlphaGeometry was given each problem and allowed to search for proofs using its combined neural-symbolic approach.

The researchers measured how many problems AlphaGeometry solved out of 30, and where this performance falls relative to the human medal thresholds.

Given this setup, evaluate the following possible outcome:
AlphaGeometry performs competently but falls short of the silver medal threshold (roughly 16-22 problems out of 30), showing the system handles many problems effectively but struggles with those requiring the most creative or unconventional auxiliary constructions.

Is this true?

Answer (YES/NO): NO